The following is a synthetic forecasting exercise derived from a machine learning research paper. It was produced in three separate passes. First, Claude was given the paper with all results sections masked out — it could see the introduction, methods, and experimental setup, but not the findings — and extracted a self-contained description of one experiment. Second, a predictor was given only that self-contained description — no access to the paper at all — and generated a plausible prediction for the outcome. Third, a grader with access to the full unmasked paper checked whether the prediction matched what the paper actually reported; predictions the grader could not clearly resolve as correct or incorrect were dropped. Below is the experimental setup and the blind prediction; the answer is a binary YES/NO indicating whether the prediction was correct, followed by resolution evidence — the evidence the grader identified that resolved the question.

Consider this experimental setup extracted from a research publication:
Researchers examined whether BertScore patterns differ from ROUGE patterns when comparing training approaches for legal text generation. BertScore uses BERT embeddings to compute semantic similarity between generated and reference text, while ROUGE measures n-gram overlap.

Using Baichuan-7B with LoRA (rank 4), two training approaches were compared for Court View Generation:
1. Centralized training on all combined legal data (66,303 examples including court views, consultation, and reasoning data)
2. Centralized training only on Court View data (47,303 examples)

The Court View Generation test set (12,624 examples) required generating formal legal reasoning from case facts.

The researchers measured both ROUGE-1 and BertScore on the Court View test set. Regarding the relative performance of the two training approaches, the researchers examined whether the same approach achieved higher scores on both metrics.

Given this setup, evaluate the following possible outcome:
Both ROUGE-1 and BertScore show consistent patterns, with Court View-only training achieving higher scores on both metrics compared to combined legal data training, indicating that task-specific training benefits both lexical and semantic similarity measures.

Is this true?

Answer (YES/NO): YES